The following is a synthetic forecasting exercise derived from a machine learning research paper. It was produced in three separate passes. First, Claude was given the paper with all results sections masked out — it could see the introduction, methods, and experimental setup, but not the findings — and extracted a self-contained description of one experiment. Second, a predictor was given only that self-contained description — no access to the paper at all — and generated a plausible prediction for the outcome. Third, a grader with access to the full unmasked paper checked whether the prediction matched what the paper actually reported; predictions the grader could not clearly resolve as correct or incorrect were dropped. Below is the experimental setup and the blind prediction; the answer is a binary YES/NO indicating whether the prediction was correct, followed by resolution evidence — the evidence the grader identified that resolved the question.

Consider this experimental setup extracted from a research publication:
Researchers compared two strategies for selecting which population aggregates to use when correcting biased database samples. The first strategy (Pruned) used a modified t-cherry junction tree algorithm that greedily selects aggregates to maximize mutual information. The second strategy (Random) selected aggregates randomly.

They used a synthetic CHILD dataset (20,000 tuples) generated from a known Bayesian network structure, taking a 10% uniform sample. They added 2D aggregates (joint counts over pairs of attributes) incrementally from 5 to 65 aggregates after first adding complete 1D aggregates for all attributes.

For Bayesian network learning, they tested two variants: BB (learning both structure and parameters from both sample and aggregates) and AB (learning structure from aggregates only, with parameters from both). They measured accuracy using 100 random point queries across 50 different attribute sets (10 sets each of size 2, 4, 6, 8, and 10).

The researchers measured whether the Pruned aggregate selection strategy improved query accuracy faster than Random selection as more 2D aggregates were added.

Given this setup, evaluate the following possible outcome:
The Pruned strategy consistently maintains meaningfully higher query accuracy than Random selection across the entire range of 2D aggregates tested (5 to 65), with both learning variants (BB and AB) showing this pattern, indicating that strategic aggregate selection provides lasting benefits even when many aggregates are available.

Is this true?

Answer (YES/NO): NO